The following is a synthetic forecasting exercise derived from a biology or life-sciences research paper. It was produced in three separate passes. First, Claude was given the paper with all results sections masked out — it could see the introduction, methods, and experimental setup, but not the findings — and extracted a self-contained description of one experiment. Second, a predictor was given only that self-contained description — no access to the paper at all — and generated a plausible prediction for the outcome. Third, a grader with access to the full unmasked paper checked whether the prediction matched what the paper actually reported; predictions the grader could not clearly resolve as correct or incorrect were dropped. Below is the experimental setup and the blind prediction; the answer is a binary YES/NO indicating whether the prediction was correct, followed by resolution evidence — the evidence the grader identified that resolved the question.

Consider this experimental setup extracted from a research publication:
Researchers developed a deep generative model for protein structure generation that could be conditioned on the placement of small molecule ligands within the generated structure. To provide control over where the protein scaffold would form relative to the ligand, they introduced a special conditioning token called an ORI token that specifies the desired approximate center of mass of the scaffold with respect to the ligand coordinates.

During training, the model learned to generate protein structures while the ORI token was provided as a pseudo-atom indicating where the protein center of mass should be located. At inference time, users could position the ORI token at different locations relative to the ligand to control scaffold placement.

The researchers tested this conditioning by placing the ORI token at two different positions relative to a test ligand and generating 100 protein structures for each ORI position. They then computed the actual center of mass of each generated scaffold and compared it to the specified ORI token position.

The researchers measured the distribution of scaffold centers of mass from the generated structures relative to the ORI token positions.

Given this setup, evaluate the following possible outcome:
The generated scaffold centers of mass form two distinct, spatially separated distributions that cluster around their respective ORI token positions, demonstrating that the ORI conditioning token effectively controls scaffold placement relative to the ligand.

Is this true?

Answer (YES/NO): YES